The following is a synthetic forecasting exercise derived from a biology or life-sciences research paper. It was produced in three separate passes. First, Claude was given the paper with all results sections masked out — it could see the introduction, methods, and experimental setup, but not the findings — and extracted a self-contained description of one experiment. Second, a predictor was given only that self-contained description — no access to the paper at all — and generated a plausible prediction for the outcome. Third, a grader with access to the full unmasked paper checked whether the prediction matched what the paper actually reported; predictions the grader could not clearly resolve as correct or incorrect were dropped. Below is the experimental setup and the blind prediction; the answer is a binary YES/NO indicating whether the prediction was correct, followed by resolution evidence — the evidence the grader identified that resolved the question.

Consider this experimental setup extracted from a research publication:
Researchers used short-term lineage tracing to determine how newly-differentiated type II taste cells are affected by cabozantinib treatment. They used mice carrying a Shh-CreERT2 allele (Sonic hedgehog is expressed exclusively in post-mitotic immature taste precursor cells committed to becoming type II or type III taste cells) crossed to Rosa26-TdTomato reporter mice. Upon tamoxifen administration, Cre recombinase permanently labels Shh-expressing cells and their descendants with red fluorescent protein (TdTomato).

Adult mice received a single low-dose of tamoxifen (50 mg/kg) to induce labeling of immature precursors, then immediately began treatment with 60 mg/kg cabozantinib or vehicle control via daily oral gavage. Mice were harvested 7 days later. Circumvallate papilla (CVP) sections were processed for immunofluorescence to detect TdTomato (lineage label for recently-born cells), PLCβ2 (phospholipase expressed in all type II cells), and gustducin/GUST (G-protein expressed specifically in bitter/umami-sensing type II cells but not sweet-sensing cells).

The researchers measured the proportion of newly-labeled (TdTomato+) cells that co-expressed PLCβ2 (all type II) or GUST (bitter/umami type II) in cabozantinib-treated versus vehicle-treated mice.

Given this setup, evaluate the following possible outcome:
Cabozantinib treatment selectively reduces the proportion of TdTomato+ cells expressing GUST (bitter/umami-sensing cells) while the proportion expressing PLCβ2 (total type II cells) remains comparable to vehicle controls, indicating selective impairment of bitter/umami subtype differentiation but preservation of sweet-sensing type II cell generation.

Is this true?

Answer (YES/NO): NO